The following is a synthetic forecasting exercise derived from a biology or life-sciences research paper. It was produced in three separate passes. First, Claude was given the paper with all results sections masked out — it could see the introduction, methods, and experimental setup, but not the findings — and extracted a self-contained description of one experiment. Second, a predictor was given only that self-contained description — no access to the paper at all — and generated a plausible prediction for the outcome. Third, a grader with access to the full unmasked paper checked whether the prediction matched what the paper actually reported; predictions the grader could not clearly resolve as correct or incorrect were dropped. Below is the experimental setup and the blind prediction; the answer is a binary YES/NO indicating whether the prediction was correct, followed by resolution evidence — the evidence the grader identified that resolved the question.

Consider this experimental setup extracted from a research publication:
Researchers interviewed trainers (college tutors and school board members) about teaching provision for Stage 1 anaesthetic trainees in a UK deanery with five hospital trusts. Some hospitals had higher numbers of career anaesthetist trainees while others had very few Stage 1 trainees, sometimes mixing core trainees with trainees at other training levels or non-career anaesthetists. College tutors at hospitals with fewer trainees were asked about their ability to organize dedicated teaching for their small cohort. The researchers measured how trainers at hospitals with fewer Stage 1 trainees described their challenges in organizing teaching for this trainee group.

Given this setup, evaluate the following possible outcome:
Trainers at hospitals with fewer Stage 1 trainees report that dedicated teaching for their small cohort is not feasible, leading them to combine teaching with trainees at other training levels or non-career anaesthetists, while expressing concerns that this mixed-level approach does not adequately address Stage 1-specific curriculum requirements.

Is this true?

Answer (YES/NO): YES